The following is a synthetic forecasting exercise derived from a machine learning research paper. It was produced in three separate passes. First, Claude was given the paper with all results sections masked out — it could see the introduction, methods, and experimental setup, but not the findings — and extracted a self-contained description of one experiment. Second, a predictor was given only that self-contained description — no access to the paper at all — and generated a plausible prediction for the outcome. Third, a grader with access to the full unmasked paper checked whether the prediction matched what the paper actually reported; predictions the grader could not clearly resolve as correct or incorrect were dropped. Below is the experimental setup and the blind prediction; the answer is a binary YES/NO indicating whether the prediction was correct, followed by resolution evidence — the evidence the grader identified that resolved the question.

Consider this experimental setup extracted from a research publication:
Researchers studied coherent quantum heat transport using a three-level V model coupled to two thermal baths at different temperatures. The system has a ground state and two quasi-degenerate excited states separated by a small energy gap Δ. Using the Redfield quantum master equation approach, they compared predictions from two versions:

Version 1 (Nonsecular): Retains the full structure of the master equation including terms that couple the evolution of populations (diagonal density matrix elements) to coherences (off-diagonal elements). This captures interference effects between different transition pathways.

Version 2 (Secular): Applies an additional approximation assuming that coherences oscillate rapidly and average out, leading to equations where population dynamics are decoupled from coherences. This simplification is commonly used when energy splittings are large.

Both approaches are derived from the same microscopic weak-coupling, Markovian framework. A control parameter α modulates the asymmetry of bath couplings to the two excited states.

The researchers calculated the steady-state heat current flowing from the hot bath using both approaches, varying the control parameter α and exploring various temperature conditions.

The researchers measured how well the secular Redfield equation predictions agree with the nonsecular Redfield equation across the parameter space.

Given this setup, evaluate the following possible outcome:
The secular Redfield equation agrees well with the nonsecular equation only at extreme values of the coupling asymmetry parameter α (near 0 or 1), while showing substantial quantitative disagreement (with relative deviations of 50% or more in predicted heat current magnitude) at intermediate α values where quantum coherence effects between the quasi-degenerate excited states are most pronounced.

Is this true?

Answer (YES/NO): NO